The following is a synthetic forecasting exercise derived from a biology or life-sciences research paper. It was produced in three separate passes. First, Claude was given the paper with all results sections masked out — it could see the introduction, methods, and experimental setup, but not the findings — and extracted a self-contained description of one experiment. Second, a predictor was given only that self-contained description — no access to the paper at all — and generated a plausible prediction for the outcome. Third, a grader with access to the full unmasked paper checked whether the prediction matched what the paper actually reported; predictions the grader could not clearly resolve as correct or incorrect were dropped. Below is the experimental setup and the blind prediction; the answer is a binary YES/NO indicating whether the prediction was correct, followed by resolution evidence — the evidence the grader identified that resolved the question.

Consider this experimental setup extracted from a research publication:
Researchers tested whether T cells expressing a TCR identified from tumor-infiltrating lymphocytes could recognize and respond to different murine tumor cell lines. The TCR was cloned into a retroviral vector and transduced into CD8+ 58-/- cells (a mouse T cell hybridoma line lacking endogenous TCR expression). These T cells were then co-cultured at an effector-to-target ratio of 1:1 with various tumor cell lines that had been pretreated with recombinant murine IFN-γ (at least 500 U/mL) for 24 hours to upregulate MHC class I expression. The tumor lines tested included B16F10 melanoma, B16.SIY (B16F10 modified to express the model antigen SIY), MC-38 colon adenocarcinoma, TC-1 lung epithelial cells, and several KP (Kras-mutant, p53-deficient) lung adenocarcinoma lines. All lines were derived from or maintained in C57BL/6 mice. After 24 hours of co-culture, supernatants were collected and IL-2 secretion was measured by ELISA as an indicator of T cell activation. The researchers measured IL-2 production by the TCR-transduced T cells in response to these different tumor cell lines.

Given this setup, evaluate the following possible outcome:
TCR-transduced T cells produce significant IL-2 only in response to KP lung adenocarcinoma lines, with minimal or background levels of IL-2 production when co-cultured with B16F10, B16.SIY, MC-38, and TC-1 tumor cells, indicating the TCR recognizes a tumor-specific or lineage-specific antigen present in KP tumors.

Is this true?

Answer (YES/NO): NO